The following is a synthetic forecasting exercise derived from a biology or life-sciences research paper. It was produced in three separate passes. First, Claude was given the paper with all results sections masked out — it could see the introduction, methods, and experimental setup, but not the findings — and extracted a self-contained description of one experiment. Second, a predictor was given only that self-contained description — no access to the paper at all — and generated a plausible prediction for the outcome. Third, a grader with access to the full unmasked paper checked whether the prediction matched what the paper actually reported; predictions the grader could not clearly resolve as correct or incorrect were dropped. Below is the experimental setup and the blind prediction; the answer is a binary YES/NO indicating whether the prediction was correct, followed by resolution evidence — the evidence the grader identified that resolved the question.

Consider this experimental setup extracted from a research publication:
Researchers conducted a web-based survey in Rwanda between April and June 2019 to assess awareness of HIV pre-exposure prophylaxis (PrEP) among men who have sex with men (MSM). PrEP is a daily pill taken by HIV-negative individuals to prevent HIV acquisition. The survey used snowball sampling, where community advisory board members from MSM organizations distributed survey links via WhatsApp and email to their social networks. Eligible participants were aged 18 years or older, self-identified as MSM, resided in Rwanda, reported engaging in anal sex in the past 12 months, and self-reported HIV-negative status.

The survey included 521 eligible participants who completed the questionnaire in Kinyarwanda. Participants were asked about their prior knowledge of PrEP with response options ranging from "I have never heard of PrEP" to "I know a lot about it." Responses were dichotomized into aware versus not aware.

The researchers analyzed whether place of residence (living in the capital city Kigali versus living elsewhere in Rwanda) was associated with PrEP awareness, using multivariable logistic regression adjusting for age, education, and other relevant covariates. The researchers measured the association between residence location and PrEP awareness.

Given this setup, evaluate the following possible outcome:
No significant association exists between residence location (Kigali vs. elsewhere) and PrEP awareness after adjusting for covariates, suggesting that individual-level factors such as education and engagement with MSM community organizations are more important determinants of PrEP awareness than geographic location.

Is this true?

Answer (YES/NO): NO